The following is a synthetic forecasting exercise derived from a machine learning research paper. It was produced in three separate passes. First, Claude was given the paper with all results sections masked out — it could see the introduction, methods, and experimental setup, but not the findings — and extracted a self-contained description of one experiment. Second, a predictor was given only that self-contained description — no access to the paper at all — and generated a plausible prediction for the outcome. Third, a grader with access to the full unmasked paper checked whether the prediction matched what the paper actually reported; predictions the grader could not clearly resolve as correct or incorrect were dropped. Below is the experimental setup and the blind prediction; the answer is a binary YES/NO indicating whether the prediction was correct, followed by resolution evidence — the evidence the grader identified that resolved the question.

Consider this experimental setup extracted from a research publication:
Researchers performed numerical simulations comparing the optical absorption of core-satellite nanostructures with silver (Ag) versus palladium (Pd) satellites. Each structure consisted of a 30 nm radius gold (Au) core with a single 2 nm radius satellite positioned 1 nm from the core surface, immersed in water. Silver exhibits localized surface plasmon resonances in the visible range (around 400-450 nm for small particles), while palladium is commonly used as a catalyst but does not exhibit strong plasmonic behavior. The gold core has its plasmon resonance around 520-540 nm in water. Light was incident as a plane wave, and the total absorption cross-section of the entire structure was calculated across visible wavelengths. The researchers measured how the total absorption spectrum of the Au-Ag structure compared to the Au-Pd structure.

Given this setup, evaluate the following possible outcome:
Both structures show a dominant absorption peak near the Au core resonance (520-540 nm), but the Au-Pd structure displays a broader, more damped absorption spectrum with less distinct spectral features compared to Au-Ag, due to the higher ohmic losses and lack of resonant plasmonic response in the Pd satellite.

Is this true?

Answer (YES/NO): NO